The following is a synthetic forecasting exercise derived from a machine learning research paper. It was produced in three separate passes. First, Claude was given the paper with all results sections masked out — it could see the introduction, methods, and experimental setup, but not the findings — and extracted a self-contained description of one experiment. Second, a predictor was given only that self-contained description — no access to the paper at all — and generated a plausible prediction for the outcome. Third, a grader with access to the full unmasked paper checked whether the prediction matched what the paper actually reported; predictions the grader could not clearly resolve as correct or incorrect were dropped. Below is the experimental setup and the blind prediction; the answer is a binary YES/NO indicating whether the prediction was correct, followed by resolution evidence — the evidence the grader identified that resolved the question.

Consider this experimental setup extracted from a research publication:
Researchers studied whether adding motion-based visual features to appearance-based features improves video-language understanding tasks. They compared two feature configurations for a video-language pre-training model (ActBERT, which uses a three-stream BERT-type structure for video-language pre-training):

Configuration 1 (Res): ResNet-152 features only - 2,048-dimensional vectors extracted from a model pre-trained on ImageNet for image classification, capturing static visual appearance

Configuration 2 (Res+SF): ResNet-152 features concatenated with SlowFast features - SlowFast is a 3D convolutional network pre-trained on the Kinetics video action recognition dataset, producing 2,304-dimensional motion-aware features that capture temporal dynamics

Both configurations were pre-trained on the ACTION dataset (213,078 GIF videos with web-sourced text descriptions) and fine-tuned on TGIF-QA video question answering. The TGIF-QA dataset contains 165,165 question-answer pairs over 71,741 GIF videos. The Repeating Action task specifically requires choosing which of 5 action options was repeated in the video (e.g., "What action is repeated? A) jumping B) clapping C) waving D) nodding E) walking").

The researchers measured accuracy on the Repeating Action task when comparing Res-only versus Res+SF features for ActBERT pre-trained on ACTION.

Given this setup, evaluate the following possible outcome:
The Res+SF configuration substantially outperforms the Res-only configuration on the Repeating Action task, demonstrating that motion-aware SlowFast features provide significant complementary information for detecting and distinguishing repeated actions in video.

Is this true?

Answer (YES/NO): NO